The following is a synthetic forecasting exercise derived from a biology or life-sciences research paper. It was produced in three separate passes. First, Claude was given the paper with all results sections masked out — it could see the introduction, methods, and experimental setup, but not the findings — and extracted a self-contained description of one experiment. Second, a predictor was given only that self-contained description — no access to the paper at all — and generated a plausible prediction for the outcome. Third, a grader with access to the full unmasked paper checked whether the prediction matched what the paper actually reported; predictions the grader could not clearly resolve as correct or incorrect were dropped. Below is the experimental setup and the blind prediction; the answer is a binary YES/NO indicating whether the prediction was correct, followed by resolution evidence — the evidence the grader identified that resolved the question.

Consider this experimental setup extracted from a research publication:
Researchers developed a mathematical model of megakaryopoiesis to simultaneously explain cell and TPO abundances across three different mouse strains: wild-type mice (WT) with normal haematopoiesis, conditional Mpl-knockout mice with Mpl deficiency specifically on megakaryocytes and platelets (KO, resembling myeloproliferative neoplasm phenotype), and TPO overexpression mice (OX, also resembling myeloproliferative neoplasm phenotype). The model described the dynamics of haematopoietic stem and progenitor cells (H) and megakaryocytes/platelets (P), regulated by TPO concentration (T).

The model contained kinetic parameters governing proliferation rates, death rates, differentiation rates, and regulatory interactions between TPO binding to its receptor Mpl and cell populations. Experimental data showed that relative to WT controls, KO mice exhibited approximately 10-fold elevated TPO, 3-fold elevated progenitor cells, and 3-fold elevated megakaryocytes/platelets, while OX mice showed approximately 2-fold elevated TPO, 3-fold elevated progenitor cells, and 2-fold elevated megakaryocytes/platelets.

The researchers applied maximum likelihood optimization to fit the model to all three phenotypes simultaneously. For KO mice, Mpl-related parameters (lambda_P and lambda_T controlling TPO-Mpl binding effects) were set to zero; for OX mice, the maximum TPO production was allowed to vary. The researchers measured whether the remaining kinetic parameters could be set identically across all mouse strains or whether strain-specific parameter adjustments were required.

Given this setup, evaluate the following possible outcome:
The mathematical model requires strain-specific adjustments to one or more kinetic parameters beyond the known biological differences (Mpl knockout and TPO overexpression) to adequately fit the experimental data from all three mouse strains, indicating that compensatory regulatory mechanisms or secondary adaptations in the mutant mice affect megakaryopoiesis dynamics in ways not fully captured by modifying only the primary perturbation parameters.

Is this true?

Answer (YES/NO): YES